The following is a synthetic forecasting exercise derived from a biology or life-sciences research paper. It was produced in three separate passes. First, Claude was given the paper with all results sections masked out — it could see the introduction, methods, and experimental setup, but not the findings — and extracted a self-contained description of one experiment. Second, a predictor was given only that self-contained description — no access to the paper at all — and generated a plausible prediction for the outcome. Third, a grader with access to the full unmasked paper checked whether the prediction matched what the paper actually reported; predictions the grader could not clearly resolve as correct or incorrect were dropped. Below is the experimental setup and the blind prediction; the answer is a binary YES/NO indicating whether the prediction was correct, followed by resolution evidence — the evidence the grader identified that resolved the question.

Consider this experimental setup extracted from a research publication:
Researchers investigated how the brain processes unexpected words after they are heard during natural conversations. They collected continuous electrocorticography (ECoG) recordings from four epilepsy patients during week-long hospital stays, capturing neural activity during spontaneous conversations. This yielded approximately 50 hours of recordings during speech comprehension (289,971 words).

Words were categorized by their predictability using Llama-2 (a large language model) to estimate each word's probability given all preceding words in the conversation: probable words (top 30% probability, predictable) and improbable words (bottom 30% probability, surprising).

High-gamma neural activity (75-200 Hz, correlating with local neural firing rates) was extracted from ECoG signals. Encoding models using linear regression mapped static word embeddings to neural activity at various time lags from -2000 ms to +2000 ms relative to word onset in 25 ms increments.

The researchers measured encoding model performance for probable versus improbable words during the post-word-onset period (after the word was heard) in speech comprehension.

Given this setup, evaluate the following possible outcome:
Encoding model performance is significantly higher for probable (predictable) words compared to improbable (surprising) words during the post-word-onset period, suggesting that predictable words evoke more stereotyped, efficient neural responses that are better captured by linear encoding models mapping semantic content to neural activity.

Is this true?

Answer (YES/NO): NO